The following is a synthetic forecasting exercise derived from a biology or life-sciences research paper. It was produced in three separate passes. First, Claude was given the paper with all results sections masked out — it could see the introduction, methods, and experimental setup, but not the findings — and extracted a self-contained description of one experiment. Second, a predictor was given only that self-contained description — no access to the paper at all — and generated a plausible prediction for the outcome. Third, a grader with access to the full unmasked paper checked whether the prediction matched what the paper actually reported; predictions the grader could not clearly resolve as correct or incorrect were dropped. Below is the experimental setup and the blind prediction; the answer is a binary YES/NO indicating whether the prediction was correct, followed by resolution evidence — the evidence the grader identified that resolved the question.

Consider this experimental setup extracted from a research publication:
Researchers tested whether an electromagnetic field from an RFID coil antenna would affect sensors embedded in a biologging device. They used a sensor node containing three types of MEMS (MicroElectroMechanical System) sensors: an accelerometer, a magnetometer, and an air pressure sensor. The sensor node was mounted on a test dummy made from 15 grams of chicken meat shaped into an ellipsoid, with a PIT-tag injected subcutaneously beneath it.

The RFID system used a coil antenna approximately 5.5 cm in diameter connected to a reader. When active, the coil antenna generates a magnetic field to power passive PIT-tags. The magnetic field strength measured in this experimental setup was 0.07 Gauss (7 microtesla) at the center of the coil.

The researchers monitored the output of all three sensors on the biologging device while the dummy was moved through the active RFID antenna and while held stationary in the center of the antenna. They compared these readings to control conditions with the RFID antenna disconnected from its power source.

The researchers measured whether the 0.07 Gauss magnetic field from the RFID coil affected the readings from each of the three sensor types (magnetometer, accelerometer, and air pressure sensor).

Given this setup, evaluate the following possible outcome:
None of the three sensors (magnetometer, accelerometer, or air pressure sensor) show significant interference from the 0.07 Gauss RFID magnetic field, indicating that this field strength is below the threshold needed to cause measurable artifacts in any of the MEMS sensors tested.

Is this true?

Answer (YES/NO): NO